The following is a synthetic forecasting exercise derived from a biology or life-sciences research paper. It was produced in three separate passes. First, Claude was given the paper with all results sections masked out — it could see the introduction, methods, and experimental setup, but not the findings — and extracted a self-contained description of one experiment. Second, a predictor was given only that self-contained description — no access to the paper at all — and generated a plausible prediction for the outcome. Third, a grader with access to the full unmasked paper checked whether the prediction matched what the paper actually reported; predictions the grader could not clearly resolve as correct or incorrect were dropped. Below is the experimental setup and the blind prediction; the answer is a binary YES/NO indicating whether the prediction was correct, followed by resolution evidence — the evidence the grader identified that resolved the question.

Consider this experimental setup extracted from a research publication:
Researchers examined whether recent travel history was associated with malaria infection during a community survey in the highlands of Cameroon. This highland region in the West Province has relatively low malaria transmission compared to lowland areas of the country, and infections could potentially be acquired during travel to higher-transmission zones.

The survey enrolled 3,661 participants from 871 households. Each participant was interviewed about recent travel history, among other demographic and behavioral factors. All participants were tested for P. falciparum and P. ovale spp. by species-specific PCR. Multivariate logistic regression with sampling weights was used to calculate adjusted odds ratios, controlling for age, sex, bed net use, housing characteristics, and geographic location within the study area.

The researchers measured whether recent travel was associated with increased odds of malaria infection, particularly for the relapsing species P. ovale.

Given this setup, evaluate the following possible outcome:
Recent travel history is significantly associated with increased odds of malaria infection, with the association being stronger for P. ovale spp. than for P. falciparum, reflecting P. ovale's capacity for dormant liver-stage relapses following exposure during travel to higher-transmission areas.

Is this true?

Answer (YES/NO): NO